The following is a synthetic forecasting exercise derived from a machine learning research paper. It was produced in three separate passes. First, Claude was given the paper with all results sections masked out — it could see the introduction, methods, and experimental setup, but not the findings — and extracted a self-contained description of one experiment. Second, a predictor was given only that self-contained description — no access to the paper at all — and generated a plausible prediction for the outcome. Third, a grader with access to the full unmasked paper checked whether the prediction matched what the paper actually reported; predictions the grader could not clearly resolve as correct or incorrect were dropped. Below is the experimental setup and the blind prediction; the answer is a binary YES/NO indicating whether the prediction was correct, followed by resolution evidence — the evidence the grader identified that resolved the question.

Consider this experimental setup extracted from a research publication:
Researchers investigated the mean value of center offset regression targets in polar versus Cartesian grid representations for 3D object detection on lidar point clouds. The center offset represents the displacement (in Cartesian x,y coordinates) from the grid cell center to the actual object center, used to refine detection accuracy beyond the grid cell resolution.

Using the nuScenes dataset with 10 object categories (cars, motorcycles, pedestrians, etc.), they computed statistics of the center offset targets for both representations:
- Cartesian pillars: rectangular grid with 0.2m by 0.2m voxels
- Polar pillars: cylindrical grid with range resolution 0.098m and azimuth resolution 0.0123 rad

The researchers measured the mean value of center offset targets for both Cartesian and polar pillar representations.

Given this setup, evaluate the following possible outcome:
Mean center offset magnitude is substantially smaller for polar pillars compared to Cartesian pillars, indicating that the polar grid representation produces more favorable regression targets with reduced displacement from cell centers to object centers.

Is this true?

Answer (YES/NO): NO